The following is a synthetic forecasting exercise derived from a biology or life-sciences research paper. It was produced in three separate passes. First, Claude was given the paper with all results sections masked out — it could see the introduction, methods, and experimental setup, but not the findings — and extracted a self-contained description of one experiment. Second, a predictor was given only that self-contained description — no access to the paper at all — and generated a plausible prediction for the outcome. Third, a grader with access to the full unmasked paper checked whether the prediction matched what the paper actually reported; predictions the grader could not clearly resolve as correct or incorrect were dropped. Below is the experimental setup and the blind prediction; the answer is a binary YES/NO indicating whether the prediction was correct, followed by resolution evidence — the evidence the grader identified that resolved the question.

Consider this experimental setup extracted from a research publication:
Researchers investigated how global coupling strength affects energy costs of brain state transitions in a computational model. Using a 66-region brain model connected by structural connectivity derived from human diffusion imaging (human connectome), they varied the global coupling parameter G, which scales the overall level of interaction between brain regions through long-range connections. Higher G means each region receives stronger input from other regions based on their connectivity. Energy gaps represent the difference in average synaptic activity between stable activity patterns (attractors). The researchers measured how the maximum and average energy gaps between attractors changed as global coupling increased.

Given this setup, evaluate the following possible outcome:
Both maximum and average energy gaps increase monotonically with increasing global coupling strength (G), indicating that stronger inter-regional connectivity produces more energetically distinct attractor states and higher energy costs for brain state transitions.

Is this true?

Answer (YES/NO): NO